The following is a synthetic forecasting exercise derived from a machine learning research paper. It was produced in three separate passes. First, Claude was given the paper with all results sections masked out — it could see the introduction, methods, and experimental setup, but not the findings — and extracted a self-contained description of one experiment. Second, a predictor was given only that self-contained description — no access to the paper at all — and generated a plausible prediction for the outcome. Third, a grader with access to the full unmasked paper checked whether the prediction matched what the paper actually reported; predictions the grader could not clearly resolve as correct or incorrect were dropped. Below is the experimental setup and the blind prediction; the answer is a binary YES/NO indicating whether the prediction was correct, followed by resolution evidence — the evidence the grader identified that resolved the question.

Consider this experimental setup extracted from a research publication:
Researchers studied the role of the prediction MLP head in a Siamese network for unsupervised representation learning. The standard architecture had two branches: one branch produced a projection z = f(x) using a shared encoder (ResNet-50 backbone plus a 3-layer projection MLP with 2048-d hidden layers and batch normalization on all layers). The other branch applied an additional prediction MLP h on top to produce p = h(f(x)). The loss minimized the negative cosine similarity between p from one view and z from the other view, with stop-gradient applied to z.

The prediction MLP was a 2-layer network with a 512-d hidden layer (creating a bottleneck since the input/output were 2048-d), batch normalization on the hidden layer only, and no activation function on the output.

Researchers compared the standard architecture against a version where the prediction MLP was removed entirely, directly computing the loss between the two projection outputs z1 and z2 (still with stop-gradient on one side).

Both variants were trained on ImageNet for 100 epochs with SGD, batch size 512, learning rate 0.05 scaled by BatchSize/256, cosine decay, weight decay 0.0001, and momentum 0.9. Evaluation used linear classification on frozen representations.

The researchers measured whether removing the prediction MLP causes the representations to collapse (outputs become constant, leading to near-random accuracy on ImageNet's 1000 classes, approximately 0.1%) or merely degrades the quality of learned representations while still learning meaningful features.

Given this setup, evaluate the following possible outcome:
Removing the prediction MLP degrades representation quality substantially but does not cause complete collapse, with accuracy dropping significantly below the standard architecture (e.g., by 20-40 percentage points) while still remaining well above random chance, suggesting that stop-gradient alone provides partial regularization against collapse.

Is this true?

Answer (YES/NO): NO